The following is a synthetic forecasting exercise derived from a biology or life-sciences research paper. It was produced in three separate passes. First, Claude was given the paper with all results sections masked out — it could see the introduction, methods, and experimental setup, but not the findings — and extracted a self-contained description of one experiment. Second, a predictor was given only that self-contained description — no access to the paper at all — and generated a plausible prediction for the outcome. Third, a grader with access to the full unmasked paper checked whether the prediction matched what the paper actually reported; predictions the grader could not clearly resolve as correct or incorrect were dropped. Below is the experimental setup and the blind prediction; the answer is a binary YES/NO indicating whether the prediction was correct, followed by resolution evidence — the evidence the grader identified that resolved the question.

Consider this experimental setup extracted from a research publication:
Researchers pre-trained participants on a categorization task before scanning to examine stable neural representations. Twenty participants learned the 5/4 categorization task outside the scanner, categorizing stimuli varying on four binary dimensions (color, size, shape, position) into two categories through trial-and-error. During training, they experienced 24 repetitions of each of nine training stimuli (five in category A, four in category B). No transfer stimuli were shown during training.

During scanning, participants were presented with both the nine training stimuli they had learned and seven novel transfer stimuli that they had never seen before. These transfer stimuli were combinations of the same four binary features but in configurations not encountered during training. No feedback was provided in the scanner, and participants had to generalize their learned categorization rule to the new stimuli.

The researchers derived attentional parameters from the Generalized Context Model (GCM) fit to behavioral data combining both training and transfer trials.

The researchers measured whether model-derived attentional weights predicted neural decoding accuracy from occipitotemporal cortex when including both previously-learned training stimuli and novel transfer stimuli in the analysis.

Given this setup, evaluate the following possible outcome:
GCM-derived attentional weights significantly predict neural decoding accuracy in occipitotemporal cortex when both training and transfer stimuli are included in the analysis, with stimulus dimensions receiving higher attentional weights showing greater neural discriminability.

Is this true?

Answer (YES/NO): YES